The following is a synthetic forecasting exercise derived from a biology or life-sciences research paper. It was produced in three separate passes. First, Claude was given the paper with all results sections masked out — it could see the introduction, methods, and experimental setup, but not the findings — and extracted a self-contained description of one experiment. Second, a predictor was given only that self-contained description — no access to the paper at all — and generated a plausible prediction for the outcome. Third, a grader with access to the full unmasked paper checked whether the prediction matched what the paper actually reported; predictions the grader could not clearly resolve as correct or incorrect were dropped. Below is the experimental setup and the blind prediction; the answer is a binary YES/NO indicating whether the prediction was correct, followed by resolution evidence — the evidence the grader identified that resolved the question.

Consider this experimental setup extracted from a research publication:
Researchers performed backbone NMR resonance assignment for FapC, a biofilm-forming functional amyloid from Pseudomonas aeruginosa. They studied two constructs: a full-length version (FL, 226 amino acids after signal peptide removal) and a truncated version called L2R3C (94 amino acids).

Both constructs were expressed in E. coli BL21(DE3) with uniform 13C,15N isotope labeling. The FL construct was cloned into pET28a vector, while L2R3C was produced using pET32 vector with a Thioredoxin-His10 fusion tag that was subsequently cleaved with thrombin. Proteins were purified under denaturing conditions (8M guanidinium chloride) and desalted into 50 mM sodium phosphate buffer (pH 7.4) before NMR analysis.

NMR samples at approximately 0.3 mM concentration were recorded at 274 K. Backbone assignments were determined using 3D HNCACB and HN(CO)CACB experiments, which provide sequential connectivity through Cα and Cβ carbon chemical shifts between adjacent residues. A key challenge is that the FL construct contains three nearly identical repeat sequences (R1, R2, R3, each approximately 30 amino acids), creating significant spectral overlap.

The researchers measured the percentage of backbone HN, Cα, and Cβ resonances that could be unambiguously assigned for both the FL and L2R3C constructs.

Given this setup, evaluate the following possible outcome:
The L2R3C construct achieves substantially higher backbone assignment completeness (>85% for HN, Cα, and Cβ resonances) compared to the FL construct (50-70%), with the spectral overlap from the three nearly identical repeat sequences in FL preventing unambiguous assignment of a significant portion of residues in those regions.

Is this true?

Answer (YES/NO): NO